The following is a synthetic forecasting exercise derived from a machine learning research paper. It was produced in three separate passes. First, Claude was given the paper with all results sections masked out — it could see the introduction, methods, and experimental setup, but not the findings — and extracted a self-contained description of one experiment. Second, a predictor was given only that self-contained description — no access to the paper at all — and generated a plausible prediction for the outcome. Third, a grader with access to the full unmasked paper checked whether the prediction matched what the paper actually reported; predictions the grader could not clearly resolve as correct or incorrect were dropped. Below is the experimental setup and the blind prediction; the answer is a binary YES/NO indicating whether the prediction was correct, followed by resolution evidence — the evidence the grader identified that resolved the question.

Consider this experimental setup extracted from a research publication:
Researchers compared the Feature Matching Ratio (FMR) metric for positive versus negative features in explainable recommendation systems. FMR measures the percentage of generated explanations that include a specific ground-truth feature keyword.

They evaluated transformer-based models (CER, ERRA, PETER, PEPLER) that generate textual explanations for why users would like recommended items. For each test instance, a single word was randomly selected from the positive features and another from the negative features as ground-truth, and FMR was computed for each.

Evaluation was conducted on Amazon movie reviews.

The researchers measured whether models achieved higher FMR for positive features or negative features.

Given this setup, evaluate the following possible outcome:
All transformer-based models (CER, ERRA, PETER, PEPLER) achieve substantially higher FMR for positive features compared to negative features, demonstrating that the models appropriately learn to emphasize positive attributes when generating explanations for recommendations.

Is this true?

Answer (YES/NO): NO